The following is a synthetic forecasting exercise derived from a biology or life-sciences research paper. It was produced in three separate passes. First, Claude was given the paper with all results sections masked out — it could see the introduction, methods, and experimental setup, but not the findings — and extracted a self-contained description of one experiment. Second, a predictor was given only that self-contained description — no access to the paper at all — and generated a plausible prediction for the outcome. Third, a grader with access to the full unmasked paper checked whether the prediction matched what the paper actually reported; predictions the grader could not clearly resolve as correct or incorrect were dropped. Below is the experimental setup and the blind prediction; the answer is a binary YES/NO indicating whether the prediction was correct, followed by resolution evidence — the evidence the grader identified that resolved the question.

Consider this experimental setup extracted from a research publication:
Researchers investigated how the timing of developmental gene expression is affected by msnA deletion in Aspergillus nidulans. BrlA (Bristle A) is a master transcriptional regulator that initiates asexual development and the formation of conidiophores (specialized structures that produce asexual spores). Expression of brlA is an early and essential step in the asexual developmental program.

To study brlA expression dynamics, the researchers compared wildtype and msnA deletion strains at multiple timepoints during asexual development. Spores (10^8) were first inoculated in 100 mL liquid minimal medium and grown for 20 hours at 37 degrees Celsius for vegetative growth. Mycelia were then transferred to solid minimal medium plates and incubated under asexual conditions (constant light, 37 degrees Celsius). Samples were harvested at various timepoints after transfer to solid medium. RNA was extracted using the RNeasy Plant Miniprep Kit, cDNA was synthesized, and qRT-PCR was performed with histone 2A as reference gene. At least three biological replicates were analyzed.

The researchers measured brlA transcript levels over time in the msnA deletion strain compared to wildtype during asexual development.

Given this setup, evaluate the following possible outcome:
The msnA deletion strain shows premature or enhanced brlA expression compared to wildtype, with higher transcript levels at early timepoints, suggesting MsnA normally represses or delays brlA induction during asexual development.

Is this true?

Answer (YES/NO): NO